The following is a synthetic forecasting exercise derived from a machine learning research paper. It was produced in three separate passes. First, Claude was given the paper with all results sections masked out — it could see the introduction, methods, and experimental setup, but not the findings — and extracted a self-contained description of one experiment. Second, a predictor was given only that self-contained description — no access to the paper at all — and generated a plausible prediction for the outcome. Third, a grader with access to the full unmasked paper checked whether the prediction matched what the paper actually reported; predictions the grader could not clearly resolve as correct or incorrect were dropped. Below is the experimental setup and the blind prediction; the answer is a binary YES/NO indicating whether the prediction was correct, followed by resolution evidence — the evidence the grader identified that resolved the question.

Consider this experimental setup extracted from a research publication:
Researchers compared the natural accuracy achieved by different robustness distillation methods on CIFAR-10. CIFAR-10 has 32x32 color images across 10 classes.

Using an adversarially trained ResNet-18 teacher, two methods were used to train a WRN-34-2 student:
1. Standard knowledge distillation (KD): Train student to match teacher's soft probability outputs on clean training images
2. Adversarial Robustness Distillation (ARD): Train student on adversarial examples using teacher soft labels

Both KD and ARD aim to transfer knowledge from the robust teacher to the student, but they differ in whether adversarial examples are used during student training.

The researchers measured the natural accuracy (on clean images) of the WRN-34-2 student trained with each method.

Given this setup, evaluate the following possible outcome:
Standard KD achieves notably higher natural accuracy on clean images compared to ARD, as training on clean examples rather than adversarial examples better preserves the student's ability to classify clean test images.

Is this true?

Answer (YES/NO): NO